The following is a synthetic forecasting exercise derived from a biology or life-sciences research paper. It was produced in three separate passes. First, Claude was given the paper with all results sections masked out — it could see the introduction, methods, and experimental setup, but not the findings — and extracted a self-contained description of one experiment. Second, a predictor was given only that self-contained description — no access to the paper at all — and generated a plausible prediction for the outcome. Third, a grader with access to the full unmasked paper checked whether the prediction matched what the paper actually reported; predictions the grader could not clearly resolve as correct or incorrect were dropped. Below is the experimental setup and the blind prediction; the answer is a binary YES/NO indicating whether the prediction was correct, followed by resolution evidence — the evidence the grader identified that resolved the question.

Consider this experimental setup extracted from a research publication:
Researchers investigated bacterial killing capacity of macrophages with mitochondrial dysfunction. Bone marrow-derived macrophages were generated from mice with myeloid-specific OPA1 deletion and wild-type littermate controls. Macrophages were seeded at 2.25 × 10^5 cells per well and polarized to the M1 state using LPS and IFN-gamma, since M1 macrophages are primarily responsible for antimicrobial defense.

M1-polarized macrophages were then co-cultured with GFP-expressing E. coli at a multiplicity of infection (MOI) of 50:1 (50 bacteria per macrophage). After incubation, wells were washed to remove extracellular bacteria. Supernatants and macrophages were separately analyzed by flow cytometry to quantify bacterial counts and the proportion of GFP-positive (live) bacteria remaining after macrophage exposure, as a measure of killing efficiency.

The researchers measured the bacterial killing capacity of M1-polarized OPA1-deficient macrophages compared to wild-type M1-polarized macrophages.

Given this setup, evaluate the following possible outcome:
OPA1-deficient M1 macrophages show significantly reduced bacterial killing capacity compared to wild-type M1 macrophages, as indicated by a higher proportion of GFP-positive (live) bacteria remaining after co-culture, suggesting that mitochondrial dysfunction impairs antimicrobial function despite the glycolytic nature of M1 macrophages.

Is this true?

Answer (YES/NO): NO